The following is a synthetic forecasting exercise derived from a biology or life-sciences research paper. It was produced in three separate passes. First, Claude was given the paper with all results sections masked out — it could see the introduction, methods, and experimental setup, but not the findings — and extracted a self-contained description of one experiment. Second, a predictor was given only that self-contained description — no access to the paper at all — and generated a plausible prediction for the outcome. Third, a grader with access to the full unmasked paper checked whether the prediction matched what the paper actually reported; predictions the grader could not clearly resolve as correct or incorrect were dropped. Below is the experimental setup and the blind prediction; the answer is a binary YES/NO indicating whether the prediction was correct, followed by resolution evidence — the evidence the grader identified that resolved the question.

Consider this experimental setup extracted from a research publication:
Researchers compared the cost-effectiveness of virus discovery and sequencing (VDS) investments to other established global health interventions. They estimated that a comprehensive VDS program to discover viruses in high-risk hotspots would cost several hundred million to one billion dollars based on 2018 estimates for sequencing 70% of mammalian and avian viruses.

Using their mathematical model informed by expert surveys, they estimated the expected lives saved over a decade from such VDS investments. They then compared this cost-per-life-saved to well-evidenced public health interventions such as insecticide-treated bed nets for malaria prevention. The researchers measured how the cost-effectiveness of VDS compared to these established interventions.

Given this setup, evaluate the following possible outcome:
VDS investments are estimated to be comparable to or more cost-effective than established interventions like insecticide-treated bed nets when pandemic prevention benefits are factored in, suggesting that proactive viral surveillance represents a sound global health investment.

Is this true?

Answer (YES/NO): NO